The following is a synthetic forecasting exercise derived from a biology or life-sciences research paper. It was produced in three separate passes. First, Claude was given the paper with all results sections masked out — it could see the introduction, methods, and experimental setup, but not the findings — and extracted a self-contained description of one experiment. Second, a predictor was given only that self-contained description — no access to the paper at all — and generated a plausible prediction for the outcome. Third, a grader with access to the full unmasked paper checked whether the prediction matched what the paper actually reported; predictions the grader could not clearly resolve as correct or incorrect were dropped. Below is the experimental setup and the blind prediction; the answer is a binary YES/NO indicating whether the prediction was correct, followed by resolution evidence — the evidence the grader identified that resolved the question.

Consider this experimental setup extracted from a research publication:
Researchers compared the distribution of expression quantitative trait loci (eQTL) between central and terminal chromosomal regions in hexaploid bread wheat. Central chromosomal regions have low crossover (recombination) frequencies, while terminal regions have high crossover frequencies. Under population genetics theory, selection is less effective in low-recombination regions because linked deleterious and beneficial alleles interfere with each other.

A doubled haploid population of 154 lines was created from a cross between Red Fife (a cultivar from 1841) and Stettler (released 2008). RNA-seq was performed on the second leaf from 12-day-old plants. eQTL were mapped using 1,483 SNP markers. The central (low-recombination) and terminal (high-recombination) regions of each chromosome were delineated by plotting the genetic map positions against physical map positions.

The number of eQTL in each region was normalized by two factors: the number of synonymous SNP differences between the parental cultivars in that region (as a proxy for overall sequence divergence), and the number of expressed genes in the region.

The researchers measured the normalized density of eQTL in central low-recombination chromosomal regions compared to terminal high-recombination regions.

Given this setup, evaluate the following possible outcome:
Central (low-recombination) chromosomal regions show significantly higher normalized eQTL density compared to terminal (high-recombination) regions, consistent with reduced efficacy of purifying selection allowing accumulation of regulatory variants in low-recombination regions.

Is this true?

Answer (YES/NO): NO